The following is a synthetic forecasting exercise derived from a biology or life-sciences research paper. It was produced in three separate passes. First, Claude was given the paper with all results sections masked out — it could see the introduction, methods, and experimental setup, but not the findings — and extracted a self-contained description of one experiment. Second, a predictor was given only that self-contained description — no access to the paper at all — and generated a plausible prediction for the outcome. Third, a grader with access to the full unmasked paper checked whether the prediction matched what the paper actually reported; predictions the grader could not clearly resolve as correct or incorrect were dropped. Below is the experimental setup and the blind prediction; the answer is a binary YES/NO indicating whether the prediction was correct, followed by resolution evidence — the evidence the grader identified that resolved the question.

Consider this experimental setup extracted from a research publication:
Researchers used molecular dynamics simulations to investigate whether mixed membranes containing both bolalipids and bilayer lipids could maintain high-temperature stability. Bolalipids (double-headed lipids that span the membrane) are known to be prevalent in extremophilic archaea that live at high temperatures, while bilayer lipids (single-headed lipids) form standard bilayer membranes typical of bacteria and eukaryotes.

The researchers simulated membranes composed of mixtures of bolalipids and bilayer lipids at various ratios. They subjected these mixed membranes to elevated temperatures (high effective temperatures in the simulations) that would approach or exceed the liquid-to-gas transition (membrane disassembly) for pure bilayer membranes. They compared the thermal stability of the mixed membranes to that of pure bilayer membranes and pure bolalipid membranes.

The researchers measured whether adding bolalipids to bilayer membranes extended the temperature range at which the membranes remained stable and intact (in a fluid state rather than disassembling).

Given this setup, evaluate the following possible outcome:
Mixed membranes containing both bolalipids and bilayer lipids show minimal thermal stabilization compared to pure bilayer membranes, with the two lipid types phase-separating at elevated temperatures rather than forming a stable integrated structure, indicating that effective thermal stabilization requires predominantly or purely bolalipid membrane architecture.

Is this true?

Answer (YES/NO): NO